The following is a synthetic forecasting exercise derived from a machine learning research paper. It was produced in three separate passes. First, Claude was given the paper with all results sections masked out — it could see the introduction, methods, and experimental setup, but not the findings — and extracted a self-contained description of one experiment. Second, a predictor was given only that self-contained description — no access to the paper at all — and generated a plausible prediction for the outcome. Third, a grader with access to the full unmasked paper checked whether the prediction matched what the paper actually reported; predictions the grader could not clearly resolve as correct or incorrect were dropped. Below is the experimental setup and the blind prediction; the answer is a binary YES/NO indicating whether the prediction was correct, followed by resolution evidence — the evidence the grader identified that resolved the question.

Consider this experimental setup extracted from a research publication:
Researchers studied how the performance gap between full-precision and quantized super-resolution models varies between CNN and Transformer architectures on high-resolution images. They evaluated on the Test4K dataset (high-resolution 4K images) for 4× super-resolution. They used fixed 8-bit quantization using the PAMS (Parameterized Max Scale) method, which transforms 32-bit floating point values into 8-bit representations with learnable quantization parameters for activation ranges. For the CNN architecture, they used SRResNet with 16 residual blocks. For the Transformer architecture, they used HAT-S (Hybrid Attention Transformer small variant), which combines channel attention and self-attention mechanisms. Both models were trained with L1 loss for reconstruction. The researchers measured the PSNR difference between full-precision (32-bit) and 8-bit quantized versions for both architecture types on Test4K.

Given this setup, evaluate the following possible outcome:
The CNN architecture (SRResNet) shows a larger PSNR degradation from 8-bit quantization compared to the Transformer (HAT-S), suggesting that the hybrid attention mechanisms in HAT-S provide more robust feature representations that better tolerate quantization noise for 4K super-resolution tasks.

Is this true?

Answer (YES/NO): YES